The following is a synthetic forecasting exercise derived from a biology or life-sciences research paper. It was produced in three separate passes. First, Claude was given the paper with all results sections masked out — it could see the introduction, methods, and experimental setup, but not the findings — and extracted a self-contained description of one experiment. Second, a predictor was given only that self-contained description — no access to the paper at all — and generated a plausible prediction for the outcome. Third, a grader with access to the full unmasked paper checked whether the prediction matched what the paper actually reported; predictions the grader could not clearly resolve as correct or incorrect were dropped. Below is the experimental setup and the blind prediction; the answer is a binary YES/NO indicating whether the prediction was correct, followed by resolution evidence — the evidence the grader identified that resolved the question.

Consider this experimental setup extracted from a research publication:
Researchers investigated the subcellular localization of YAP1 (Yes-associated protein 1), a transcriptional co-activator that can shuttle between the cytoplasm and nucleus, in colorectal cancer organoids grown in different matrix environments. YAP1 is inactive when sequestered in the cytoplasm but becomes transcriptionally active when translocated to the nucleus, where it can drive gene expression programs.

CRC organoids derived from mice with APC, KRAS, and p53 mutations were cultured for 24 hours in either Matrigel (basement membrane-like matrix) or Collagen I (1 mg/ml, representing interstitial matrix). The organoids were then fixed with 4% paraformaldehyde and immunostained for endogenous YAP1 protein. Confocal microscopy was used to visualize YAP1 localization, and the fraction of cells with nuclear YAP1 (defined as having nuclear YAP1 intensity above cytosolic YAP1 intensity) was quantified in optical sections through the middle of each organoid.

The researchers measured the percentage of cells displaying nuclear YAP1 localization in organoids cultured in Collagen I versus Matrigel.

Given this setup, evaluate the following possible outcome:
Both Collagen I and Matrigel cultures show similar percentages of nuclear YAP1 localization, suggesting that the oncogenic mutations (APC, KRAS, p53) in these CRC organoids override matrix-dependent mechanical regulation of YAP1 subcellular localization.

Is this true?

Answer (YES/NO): NO